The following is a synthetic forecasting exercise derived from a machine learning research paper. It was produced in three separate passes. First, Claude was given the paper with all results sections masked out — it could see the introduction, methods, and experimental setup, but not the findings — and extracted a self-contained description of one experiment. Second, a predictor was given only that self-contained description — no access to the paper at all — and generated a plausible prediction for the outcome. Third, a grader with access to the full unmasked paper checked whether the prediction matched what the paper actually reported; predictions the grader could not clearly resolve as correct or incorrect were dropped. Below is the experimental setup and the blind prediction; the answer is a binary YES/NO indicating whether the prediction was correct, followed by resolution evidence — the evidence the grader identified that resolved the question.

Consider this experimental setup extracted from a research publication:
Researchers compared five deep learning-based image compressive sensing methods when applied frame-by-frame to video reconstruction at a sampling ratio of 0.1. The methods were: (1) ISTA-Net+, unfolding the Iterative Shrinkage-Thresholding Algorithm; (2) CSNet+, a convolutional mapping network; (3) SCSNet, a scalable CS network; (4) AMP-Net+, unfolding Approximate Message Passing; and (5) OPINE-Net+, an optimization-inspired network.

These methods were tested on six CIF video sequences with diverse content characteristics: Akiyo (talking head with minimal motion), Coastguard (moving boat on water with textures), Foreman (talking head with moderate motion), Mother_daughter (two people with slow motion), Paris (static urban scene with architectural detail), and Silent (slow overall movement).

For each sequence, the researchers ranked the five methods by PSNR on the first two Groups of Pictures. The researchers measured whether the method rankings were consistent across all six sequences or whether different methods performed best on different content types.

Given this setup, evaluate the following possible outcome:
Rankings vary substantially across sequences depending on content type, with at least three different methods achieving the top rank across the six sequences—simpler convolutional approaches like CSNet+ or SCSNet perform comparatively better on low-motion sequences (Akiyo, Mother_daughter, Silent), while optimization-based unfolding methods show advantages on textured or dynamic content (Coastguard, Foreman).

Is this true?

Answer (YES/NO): NO